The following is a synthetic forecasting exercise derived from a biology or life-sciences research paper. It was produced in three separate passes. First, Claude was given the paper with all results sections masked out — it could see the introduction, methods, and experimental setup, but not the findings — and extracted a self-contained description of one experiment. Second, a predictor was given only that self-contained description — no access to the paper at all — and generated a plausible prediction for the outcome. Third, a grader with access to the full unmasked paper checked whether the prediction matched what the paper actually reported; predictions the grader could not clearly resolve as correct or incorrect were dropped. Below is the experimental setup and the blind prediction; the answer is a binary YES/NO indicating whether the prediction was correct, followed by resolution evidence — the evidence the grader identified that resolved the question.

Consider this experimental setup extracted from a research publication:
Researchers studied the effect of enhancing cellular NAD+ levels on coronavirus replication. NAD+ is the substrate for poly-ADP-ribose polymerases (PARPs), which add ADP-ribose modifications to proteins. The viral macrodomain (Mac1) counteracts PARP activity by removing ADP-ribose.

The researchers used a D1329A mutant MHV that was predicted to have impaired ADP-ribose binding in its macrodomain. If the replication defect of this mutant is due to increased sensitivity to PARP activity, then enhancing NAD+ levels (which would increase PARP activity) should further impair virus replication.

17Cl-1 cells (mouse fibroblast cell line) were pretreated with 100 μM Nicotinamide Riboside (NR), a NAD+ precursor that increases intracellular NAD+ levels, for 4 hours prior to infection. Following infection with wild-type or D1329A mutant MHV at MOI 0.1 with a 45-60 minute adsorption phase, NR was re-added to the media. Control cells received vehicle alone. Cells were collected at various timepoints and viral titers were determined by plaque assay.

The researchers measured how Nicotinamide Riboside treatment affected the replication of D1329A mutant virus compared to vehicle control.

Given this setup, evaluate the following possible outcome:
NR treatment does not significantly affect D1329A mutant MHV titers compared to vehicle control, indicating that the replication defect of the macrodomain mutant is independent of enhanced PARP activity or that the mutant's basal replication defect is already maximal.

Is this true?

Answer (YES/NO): NO